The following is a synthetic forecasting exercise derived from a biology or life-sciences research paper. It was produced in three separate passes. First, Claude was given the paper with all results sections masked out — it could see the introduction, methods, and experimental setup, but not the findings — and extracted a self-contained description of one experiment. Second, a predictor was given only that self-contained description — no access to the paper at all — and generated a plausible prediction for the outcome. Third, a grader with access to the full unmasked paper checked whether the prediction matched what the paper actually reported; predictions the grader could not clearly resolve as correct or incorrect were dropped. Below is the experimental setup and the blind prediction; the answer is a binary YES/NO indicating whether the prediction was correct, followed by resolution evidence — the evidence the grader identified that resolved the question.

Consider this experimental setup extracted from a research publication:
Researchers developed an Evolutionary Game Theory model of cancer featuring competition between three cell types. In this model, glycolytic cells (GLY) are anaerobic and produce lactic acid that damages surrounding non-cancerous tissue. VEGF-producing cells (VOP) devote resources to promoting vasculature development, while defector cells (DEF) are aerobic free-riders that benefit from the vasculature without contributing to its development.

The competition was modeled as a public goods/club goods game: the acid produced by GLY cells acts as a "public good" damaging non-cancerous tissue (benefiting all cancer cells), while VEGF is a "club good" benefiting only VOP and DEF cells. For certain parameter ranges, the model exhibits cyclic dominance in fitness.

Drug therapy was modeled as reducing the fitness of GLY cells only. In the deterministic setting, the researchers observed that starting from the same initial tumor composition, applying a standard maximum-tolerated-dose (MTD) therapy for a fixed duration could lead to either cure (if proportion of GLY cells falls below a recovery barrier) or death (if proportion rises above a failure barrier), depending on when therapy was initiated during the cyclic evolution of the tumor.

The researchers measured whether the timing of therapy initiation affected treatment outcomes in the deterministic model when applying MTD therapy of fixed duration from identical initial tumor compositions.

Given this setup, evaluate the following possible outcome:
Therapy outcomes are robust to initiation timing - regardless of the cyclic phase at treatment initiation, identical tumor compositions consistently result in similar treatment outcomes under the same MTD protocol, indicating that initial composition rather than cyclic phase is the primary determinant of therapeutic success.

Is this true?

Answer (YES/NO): NO